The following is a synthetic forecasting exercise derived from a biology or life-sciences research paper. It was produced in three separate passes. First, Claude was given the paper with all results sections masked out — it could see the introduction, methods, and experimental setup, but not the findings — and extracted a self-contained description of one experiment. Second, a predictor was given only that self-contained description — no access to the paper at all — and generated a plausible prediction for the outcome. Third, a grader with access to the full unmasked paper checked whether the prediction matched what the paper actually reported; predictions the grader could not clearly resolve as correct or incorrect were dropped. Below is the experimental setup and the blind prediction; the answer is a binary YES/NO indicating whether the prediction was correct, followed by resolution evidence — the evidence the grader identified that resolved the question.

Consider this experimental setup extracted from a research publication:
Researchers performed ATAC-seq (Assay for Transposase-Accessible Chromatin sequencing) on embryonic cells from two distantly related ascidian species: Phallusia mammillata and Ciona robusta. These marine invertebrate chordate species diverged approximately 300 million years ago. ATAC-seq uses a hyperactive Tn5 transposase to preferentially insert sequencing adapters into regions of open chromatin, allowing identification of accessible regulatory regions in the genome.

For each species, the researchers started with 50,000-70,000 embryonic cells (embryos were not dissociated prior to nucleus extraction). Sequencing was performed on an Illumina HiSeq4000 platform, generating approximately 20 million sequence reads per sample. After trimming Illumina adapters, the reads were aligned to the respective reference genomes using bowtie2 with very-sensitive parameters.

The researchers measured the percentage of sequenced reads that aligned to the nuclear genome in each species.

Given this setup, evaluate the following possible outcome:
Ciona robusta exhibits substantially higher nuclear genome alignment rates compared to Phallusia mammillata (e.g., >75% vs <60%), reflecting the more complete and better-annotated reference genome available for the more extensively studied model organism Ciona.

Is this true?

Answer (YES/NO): NO